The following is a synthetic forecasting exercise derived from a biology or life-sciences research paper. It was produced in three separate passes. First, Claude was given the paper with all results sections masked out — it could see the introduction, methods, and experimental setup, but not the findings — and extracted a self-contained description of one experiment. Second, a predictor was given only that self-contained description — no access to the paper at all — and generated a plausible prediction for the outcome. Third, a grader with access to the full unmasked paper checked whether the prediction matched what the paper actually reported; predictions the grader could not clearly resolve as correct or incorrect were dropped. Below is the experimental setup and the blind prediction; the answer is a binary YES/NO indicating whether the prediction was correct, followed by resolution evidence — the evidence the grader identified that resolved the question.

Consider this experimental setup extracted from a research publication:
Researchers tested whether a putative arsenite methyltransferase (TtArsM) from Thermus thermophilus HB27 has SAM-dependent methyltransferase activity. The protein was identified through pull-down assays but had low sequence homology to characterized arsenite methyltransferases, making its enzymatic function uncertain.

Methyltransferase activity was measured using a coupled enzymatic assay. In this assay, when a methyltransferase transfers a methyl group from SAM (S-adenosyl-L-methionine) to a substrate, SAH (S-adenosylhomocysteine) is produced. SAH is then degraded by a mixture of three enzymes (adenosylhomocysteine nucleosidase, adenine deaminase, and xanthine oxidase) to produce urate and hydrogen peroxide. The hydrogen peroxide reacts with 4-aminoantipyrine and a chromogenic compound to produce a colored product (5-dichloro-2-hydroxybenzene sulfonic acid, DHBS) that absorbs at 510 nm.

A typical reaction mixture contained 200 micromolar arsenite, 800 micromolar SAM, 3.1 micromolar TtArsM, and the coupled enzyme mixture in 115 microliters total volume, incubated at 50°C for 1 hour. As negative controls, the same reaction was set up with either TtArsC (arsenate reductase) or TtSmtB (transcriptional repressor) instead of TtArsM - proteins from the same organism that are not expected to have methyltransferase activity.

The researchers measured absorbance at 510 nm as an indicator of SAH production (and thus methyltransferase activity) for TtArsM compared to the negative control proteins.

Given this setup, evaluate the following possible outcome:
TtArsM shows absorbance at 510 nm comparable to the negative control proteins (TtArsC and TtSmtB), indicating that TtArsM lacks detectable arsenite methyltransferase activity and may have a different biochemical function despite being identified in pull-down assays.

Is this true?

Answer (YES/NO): NO